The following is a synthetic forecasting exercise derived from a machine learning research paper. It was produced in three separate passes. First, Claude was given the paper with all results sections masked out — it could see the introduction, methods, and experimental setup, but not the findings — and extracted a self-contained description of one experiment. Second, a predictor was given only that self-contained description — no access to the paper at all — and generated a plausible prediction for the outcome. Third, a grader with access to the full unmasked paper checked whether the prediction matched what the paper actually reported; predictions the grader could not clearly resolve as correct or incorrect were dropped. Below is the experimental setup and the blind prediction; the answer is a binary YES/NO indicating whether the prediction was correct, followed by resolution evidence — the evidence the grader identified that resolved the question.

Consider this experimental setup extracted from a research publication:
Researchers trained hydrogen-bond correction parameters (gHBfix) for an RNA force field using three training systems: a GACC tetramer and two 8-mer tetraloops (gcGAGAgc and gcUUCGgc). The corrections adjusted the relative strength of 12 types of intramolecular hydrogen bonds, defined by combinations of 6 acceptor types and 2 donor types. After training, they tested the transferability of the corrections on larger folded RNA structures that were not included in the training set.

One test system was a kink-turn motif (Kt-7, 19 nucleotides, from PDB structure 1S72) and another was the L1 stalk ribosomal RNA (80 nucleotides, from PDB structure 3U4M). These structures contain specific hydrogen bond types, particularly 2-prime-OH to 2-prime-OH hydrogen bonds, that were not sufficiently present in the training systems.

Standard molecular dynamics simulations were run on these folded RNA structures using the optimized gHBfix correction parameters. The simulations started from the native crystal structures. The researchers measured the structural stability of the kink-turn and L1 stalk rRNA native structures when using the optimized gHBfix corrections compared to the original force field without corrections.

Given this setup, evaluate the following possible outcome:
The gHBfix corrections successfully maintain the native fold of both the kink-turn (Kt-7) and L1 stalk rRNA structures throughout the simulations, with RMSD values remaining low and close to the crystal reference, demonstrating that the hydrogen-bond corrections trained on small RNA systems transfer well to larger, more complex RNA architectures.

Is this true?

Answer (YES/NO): NO